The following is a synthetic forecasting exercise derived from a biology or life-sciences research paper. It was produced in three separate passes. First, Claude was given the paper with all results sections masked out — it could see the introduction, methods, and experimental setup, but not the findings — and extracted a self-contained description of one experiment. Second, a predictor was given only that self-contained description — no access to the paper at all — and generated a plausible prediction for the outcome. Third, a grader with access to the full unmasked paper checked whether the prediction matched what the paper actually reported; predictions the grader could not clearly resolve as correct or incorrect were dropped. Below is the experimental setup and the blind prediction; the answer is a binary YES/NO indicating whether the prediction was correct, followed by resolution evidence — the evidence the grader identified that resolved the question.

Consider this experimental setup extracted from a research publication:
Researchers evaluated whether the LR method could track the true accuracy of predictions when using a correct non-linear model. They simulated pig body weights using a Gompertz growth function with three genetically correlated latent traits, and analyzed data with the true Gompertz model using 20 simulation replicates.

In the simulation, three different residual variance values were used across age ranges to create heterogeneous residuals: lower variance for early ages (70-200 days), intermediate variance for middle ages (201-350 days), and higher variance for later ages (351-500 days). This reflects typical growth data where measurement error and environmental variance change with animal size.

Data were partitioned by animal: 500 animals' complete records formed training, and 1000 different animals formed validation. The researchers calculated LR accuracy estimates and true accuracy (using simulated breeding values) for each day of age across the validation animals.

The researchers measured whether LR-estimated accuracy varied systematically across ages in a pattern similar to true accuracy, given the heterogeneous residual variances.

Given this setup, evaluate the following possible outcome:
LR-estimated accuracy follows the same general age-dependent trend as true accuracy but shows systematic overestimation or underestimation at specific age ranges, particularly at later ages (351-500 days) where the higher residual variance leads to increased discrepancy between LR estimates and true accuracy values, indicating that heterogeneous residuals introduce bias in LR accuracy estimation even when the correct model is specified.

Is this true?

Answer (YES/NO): NO